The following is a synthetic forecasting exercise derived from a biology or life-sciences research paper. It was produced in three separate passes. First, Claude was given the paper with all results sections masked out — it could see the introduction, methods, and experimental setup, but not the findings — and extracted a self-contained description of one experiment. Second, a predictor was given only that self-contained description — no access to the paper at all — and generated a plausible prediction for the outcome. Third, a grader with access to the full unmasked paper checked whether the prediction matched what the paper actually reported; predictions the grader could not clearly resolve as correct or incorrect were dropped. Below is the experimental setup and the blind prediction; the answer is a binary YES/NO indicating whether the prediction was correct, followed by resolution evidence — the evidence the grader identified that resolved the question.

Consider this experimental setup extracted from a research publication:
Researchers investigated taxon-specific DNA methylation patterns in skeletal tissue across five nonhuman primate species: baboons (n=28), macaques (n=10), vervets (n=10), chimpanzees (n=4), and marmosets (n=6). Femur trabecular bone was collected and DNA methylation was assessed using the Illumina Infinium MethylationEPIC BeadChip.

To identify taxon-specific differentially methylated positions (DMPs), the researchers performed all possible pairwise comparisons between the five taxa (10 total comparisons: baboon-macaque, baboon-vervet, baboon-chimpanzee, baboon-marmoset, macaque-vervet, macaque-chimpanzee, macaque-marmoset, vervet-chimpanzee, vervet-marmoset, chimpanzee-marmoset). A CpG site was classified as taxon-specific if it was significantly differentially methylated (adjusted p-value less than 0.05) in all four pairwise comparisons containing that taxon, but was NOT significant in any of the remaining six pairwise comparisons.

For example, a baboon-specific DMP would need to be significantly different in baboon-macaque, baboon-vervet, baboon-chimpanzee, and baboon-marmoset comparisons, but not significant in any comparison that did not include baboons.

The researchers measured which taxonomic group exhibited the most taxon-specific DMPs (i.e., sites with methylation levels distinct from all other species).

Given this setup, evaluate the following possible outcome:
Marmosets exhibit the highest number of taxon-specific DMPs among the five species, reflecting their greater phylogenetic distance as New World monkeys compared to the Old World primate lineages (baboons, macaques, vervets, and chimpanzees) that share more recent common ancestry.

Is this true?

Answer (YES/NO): YES